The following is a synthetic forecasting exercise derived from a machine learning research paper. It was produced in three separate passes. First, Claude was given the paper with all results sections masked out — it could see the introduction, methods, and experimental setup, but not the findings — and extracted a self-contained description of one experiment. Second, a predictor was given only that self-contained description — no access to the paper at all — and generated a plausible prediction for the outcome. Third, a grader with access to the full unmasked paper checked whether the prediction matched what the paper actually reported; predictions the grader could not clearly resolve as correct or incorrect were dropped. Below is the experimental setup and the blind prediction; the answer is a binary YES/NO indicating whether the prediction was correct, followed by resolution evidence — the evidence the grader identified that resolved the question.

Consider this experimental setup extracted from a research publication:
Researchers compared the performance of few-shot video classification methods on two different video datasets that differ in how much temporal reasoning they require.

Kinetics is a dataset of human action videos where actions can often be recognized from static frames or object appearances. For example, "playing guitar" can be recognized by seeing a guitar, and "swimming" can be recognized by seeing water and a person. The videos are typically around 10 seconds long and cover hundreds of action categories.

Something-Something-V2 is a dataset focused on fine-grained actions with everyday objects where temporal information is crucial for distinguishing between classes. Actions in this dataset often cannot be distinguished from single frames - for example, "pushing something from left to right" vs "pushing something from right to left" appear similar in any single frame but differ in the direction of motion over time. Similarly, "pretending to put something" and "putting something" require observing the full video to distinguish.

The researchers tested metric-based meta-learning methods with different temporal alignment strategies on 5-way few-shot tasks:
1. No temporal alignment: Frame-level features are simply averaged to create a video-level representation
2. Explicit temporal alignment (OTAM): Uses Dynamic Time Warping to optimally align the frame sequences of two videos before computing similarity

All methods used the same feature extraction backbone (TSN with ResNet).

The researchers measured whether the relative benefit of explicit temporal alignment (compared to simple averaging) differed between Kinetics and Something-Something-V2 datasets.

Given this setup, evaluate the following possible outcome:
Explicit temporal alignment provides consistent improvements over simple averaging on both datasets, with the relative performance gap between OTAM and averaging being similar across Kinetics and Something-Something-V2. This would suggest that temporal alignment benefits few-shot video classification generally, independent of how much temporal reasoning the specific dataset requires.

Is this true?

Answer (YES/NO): NO